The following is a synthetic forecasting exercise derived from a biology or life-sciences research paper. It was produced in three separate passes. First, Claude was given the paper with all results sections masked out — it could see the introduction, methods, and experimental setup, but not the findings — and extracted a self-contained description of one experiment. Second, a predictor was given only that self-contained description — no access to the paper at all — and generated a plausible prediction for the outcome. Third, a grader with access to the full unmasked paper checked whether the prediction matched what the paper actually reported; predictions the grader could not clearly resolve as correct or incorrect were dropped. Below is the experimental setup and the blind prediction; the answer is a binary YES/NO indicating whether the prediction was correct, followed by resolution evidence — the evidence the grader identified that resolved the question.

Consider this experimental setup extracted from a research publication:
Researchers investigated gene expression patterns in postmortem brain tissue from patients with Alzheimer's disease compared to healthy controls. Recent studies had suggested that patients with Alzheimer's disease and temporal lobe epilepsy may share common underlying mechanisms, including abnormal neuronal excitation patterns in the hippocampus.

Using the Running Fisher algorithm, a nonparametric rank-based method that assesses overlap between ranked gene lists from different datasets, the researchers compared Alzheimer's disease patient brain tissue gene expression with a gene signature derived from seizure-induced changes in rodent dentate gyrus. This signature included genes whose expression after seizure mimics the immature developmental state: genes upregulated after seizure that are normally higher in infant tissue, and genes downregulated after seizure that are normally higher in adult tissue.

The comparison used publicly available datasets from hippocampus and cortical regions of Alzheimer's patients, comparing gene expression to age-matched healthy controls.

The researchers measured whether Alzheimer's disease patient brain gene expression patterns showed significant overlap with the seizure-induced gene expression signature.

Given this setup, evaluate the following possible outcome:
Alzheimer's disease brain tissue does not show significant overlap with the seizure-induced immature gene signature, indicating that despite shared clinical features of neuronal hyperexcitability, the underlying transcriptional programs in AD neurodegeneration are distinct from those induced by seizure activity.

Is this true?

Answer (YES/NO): NO